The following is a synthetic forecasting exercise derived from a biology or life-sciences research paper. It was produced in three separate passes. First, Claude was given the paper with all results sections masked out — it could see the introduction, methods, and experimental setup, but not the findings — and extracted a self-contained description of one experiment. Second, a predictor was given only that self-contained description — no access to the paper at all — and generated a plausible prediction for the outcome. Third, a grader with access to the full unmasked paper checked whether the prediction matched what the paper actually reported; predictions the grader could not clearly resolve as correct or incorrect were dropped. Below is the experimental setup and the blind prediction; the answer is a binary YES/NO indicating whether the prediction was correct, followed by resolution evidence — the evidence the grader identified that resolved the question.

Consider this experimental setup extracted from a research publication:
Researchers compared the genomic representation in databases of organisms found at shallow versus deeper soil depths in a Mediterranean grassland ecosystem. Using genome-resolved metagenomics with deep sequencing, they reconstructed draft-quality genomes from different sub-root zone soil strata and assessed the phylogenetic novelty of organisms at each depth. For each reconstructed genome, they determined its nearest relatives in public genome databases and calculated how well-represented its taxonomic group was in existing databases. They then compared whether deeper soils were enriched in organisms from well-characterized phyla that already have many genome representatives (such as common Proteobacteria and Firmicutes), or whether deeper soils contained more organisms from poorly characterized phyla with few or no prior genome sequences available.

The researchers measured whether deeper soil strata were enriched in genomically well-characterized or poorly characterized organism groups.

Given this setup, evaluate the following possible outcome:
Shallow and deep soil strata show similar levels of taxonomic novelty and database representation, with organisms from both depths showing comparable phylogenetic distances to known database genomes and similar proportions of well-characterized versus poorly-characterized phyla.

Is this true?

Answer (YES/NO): NO